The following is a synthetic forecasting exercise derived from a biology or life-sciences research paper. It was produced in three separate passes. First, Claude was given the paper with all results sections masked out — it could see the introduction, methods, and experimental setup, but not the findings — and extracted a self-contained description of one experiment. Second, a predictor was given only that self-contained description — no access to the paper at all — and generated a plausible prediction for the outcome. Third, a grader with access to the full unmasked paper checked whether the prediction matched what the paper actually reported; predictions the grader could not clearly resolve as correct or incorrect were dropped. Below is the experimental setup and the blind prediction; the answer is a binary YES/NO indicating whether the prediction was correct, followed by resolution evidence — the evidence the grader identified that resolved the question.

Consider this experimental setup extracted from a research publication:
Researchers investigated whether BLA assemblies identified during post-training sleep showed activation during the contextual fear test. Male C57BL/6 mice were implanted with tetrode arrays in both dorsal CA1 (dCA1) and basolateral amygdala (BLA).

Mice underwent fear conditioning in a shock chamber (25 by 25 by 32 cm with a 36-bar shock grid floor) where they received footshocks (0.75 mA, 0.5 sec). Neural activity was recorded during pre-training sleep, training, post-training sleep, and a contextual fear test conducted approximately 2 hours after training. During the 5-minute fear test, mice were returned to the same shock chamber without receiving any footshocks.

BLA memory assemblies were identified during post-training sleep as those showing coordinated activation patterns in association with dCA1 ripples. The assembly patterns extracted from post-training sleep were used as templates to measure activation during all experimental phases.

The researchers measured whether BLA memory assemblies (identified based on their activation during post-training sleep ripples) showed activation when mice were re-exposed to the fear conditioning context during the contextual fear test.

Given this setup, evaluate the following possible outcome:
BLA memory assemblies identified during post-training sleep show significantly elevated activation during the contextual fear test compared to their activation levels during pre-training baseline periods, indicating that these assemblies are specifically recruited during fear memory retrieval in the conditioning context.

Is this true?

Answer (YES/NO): YES